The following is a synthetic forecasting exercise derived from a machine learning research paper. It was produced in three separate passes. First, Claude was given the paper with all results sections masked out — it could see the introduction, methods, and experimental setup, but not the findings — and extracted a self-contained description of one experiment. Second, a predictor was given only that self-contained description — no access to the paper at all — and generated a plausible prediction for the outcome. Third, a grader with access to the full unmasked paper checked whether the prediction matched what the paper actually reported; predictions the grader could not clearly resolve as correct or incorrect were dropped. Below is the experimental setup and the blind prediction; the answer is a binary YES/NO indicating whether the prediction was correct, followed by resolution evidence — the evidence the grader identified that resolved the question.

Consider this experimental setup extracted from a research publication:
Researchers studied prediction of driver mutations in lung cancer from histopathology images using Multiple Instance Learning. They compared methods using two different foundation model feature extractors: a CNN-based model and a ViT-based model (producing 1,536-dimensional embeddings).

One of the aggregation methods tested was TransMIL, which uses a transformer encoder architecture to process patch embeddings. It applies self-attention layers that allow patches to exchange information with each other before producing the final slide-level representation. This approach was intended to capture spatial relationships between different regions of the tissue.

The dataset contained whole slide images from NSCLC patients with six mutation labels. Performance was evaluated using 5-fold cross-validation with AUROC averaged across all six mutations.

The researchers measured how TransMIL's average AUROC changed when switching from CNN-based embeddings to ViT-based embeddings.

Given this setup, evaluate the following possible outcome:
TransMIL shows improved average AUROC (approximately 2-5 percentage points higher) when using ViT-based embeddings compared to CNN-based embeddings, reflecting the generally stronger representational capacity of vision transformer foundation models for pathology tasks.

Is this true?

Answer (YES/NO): NO